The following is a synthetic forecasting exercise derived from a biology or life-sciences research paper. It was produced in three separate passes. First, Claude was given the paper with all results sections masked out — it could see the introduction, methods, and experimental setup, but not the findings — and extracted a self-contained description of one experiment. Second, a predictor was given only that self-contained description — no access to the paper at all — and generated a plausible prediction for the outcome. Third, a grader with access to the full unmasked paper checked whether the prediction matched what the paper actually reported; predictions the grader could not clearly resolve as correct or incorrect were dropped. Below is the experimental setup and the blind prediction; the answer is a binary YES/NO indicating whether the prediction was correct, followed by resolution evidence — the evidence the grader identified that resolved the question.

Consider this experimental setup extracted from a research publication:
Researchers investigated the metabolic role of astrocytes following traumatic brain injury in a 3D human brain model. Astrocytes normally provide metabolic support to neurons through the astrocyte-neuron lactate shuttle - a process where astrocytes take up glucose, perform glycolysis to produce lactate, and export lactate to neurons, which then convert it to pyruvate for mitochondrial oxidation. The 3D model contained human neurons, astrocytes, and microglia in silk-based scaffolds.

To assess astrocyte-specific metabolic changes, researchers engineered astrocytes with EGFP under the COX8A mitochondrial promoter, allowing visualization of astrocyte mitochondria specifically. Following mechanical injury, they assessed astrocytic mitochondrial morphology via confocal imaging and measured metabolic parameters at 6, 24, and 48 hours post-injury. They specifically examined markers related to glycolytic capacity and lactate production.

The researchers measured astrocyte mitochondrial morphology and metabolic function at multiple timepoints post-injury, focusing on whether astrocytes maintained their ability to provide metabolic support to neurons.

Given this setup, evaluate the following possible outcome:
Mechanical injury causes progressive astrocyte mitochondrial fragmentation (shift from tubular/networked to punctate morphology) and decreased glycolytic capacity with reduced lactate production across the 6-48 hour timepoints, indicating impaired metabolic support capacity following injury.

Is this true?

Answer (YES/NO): NO